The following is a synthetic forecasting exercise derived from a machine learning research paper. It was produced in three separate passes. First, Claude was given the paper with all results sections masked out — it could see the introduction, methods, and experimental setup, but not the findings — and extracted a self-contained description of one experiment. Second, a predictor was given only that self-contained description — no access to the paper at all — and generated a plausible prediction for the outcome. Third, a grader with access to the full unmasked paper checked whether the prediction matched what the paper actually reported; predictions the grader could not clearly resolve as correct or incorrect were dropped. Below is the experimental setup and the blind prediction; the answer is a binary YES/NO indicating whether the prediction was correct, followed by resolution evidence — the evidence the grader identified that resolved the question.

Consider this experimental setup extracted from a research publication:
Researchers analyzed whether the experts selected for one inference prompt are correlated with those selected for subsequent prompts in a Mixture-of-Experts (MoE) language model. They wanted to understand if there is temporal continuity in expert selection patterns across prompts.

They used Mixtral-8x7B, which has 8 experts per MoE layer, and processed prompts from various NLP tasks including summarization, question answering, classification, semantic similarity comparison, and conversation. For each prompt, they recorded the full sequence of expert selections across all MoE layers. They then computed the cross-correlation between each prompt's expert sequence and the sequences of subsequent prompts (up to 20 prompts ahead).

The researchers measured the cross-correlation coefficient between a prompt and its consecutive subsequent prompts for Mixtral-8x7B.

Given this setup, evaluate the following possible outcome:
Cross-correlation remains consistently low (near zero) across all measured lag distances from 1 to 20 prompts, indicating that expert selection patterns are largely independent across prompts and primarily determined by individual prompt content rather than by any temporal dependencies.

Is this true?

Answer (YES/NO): NO